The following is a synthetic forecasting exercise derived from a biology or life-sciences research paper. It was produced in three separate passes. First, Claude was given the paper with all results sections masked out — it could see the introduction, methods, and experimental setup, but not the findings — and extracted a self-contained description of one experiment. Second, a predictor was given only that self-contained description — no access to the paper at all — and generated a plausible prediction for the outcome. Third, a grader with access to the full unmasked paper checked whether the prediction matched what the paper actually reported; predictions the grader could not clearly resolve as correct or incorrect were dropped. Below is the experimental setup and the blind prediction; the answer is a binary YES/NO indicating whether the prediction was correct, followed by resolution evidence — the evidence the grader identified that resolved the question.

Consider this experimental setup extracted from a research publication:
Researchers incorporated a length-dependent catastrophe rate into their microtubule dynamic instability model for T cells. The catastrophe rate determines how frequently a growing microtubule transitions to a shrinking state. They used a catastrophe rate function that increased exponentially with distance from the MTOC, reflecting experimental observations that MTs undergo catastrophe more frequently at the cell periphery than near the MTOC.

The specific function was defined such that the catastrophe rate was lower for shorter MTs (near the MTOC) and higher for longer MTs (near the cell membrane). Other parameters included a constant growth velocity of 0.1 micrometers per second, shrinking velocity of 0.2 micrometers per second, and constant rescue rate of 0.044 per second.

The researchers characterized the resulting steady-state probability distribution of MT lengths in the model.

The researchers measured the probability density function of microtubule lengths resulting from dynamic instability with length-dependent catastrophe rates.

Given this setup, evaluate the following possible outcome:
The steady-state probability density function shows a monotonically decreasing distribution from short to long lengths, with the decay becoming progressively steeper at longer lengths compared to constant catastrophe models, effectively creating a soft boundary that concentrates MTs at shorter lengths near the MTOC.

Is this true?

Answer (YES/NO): NO